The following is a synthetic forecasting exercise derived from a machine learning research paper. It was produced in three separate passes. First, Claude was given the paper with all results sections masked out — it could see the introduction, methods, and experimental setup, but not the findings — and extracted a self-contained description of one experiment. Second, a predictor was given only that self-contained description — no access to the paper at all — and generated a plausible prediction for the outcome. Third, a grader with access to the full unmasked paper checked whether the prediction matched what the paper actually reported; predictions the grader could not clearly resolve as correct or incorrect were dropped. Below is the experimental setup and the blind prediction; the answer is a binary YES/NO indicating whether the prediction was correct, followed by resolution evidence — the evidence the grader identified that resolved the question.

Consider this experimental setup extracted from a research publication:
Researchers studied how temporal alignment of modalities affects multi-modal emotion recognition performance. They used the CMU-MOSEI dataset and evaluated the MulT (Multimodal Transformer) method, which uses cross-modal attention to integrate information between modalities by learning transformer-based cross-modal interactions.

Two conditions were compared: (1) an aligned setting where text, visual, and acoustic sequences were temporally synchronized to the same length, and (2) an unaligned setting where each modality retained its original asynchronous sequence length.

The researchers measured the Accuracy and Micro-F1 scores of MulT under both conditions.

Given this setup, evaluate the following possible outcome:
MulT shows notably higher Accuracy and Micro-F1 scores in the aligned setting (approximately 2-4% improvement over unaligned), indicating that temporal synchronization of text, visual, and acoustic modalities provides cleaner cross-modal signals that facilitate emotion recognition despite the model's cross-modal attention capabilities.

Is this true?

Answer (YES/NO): NO